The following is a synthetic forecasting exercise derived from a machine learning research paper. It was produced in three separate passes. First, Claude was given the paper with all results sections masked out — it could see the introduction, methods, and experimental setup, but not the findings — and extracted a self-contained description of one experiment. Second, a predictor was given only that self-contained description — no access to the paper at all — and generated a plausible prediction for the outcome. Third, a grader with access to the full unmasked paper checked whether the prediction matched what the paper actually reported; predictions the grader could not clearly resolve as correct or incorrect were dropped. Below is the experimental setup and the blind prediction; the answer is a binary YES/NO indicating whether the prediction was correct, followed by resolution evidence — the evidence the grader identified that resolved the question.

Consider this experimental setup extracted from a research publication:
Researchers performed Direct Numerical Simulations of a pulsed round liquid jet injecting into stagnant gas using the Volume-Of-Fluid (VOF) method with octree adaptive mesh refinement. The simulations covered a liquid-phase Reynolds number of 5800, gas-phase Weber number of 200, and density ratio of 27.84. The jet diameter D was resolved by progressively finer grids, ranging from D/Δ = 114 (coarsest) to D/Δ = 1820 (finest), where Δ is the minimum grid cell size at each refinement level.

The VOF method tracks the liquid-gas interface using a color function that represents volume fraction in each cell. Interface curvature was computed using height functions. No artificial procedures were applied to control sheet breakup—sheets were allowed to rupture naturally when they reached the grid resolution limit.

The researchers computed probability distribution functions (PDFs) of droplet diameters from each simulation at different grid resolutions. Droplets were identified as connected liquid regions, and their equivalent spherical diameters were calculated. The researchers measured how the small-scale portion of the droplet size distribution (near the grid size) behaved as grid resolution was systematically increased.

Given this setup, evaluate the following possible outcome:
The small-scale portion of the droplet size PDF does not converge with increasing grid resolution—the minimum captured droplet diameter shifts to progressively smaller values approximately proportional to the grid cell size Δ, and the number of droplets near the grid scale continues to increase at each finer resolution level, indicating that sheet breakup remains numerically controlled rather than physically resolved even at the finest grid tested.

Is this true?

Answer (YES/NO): YES